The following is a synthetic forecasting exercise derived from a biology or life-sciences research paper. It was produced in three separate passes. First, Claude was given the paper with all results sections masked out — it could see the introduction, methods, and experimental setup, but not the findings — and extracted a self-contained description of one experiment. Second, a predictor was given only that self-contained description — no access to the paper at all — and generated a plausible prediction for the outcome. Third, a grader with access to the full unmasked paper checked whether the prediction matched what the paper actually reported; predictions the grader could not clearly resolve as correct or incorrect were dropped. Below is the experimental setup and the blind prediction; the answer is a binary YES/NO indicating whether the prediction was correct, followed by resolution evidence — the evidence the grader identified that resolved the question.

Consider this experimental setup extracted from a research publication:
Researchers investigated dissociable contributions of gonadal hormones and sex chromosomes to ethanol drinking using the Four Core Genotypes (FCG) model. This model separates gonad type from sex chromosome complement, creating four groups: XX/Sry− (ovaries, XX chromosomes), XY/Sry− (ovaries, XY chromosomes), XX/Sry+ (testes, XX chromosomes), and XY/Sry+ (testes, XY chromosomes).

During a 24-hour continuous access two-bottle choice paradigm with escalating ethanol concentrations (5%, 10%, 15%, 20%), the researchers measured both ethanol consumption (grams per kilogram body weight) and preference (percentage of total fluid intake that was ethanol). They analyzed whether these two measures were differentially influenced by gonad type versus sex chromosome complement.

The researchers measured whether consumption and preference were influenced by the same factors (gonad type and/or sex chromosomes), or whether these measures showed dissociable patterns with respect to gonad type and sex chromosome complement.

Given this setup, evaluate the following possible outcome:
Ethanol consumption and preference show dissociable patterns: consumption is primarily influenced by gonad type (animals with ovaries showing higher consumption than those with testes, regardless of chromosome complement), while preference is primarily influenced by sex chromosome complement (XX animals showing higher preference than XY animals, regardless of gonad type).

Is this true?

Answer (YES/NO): NO